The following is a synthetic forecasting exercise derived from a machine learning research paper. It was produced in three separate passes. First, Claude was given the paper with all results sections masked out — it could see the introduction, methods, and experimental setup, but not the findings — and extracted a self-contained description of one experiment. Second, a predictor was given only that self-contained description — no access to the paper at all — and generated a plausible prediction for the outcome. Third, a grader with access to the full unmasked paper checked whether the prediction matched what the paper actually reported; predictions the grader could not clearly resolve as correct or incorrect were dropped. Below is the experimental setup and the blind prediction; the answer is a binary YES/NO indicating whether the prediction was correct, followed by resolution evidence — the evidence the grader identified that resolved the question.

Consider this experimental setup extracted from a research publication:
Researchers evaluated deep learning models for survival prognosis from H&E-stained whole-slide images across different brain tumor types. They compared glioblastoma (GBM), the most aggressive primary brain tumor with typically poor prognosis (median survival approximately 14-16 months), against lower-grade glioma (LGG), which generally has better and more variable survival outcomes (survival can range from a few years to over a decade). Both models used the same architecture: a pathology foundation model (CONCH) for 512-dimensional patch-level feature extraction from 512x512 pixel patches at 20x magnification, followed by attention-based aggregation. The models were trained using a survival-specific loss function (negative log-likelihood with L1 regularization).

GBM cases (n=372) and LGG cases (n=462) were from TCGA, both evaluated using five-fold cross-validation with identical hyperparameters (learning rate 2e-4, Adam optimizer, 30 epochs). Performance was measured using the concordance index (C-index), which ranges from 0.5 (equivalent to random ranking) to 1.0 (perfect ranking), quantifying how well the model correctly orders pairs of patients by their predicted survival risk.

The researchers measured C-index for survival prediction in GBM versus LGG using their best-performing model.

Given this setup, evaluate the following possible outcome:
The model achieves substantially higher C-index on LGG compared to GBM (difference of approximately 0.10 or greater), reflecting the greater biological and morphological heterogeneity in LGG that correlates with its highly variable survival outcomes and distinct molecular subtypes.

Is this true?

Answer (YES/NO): YES